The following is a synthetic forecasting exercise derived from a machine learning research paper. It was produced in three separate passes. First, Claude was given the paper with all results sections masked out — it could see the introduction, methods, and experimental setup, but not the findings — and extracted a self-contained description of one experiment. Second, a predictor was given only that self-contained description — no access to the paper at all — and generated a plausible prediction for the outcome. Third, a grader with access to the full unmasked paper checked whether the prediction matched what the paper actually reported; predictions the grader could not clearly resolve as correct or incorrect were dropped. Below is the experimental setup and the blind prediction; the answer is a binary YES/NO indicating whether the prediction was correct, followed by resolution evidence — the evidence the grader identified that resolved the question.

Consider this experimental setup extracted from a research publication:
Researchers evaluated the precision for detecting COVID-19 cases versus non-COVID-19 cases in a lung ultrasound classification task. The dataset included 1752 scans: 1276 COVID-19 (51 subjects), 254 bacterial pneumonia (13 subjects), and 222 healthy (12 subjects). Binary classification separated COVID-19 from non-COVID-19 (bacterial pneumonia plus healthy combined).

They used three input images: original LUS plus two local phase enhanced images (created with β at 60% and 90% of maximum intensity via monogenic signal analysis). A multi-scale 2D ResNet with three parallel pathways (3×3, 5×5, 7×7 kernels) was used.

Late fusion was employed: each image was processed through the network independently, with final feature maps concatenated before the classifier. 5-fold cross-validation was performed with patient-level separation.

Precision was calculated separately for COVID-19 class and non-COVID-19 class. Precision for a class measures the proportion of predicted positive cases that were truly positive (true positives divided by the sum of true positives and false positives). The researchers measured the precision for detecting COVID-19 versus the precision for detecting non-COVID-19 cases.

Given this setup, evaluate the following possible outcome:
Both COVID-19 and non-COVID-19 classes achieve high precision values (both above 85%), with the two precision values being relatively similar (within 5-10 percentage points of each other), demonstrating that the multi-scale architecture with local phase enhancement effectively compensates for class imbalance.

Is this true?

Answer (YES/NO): YES